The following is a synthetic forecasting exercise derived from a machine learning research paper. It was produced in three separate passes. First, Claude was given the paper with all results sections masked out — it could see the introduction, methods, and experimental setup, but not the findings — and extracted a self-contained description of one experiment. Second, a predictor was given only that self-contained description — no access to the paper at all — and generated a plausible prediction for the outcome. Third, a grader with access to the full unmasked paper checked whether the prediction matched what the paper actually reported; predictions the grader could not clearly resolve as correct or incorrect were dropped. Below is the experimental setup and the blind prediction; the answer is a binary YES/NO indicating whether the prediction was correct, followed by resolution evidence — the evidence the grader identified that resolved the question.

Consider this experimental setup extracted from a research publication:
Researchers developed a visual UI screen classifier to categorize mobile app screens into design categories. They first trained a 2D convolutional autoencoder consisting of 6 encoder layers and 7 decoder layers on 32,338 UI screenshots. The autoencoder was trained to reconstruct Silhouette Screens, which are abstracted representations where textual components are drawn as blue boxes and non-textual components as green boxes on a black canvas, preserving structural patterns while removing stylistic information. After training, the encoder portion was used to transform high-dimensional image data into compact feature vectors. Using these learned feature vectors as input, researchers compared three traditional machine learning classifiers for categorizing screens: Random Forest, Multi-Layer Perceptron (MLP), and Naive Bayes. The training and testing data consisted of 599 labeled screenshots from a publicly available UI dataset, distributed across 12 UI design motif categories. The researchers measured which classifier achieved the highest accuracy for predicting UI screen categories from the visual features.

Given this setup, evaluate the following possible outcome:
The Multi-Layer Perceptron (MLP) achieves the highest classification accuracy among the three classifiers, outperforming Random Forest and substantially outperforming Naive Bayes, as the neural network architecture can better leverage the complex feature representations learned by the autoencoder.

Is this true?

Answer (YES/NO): NO